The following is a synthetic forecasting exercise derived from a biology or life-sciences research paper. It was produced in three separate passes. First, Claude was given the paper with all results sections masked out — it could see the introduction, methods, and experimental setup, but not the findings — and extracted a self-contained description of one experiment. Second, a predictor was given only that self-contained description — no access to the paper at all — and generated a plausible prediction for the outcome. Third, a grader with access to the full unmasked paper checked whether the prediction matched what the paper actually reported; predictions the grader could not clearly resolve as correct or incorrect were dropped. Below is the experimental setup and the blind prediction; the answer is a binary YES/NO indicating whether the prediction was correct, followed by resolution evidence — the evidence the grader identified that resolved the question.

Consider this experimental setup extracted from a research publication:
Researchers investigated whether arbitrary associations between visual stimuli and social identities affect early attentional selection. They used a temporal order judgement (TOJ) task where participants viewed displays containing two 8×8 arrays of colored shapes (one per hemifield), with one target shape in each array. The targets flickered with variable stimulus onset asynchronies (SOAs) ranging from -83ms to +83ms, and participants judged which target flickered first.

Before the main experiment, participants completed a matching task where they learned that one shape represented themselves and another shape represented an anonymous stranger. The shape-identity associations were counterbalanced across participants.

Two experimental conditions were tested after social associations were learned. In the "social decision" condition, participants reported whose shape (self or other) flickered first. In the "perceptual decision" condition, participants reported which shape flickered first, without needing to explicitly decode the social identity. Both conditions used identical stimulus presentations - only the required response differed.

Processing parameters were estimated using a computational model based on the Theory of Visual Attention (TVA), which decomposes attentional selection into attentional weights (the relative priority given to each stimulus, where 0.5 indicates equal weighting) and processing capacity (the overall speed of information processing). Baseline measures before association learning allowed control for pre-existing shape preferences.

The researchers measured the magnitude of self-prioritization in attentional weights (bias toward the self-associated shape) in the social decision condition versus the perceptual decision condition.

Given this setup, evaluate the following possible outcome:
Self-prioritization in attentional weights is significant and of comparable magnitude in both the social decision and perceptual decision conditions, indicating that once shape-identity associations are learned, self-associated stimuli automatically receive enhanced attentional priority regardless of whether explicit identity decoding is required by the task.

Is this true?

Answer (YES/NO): NO